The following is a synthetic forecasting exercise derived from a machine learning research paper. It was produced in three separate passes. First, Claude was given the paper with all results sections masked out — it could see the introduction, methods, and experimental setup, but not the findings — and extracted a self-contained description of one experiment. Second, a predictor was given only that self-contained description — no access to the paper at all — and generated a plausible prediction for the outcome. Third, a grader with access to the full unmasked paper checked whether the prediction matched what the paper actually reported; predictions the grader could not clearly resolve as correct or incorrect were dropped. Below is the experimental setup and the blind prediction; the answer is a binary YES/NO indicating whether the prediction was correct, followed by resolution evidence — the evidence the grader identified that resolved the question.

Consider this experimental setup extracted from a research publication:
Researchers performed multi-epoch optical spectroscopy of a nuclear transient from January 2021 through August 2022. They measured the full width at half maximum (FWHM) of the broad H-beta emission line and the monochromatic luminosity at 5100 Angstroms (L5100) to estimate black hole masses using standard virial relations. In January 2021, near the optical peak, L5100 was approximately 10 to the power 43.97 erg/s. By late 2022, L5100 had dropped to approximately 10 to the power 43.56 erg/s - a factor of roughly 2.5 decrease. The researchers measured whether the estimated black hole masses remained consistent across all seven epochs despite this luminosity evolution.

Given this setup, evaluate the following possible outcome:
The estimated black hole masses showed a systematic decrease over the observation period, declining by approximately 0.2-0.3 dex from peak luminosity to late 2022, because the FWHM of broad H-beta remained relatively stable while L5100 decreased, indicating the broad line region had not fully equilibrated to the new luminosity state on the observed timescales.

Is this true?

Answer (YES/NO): NO